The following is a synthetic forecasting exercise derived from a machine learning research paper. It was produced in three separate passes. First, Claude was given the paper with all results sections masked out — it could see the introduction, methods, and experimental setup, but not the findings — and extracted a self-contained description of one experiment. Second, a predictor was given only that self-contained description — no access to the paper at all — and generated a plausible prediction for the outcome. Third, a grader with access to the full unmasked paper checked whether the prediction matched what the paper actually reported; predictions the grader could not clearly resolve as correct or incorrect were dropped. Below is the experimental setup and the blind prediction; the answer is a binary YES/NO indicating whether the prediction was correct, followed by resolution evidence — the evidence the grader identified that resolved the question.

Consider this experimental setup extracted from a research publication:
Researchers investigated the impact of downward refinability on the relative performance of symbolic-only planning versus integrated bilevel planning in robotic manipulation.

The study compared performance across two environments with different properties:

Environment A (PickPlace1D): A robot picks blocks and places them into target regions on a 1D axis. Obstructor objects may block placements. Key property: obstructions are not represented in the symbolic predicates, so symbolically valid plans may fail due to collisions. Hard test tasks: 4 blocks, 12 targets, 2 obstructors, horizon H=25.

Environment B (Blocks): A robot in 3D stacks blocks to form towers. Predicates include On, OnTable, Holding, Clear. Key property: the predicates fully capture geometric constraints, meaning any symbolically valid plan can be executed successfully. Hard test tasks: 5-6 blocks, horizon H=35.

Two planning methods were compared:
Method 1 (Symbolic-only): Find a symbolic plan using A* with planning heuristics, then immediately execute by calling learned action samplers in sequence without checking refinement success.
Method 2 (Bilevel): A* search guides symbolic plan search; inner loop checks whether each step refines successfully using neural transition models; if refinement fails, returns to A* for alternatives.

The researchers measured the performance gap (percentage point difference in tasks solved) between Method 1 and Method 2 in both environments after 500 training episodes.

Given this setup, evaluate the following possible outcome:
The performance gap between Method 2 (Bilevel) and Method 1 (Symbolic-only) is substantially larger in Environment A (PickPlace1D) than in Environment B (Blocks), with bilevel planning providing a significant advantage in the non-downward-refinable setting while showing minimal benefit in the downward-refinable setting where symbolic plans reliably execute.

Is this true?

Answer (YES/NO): YES